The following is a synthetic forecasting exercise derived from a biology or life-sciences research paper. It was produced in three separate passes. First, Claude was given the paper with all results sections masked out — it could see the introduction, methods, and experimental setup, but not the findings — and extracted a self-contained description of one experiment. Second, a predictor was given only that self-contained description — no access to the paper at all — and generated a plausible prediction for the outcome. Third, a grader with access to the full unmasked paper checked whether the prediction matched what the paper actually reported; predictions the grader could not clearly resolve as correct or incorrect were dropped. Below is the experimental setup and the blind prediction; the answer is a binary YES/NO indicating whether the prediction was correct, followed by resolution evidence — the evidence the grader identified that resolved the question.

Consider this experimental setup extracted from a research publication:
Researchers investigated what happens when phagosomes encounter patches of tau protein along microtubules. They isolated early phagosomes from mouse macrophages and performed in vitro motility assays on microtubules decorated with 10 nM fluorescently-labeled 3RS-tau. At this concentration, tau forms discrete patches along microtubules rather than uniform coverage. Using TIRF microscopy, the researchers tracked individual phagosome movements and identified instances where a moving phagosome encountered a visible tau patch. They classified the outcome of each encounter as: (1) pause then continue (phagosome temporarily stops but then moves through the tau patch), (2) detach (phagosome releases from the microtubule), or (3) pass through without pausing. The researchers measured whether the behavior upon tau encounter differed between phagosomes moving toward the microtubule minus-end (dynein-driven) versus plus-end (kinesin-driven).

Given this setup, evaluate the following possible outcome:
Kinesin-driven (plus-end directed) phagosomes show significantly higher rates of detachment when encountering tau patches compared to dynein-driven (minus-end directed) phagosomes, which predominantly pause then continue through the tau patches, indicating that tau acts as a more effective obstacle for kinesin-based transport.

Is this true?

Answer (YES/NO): YES